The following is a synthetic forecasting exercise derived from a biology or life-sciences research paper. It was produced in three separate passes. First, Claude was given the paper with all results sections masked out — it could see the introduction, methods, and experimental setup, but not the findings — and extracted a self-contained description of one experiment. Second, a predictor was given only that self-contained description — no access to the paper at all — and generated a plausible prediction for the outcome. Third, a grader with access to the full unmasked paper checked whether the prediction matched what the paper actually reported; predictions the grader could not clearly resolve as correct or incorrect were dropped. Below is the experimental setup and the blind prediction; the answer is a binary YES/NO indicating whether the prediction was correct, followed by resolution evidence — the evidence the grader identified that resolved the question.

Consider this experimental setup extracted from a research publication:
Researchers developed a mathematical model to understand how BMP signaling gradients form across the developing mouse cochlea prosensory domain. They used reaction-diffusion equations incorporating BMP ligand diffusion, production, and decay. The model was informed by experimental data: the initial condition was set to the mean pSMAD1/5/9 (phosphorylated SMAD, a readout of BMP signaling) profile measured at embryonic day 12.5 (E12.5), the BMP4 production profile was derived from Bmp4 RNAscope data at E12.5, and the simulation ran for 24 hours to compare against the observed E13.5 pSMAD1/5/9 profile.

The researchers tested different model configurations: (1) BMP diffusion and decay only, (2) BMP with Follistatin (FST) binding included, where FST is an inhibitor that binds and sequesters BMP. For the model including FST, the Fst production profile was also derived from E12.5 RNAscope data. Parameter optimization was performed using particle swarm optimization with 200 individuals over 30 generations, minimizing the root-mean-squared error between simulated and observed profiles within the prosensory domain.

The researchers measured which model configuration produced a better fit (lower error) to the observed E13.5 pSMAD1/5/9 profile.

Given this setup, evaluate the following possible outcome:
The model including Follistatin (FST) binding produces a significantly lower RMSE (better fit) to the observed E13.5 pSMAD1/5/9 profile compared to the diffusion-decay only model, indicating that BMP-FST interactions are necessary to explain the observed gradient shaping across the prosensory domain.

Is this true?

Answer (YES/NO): NO